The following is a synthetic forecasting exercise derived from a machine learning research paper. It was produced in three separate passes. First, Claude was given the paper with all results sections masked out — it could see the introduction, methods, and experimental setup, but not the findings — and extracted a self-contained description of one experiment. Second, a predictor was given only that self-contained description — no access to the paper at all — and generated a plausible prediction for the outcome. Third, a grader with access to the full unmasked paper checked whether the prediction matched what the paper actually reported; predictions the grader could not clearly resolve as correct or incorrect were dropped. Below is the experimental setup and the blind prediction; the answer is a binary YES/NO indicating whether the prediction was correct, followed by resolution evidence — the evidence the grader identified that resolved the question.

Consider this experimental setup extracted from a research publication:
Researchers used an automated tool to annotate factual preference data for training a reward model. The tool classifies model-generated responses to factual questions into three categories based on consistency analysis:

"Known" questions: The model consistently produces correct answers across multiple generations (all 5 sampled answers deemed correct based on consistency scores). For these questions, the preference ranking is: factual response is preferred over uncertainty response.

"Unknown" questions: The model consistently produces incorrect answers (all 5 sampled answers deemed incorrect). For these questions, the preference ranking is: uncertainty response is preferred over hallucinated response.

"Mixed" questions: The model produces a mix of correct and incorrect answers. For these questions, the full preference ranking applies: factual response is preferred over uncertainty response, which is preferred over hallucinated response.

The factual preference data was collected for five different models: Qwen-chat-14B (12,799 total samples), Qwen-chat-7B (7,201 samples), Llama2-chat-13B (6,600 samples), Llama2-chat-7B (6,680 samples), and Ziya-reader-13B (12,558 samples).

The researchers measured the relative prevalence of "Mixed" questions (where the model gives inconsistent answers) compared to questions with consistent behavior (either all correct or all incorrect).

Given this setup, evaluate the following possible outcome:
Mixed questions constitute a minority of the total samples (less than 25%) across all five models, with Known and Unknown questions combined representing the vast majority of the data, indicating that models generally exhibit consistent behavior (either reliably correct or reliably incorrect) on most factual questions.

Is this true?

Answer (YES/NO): YES